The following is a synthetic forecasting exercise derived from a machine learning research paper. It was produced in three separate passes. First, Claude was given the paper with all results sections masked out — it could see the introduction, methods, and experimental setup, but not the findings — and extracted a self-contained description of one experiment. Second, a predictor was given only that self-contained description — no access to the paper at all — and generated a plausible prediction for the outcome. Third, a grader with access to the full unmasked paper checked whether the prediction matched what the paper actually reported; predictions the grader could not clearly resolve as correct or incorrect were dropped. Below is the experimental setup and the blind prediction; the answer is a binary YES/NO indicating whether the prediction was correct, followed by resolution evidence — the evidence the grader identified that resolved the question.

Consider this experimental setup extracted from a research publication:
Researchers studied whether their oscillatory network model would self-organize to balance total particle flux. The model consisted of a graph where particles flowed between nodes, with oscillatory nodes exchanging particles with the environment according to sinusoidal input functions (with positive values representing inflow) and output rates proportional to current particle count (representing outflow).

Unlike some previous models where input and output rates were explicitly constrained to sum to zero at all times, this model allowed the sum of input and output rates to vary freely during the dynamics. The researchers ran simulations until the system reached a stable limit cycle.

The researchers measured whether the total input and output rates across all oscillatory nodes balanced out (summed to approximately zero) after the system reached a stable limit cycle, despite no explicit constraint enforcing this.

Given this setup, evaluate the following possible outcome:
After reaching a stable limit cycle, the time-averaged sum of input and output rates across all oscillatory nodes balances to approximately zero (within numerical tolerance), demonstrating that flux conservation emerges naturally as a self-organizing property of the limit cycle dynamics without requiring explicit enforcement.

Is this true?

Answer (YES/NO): YES